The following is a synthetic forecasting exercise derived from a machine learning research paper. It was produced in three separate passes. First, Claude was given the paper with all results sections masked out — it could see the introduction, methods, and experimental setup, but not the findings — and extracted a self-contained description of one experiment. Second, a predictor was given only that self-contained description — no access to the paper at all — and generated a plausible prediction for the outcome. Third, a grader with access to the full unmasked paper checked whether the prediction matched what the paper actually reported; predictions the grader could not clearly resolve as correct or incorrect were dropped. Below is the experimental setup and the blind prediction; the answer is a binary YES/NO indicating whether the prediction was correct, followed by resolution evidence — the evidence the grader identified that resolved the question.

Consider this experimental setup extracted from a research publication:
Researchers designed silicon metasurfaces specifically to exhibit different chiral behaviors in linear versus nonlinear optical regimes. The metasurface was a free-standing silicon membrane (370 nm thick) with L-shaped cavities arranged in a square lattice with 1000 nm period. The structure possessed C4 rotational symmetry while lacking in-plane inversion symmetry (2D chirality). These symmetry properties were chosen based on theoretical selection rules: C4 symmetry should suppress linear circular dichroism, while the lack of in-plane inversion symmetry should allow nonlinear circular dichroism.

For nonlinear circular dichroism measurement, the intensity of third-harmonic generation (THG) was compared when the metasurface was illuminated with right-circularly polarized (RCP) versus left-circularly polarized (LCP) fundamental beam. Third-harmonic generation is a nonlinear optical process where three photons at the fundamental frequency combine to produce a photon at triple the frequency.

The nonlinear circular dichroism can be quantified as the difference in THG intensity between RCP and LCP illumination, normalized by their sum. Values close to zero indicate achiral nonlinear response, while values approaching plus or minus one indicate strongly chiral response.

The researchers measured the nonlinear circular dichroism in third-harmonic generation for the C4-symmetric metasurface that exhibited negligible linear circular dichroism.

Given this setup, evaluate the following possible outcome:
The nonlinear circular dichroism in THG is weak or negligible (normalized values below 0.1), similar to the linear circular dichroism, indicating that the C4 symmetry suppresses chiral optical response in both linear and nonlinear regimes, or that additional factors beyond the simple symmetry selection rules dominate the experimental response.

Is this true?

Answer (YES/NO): NO